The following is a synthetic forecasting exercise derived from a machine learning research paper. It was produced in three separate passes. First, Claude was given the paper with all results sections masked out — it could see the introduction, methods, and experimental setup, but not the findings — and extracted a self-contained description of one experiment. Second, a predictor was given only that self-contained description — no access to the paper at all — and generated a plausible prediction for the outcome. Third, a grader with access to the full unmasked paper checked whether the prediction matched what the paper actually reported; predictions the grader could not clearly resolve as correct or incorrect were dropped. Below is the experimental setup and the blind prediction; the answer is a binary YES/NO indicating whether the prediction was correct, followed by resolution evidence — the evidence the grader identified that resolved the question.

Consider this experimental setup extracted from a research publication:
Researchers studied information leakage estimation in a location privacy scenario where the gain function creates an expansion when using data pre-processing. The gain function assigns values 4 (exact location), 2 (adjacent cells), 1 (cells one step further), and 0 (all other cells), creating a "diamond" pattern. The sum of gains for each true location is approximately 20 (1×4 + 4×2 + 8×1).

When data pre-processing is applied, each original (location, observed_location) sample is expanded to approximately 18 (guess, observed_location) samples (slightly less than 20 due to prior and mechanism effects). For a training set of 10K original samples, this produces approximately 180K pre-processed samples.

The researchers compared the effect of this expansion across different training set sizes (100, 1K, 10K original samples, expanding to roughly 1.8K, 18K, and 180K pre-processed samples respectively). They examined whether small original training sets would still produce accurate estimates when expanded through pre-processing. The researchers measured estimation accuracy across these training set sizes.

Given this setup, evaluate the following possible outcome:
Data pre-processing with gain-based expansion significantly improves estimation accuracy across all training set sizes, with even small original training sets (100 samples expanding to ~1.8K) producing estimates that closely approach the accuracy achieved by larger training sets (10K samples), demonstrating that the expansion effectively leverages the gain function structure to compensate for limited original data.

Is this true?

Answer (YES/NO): NO